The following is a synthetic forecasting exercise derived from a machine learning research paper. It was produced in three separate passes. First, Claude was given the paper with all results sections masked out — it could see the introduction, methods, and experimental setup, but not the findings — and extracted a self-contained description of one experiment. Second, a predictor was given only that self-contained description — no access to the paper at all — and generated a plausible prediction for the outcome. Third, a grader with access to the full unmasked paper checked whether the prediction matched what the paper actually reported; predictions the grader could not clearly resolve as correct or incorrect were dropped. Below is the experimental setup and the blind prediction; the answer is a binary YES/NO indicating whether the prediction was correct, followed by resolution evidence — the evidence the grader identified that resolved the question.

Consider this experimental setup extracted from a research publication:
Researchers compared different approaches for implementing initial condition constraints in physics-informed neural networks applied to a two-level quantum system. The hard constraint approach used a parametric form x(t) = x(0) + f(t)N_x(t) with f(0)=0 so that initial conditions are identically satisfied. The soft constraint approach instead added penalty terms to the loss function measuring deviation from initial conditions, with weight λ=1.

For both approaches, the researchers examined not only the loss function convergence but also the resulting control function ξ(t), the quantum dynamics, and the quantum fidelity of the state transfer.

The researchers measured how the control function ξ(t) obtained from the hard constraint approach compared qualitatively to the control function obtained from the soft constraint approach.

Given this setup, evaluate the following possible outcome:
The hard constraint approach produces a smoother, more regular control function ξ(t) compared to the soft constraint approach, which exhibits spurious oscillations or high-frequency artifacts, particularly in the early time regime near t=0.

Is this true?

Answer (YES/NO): NO